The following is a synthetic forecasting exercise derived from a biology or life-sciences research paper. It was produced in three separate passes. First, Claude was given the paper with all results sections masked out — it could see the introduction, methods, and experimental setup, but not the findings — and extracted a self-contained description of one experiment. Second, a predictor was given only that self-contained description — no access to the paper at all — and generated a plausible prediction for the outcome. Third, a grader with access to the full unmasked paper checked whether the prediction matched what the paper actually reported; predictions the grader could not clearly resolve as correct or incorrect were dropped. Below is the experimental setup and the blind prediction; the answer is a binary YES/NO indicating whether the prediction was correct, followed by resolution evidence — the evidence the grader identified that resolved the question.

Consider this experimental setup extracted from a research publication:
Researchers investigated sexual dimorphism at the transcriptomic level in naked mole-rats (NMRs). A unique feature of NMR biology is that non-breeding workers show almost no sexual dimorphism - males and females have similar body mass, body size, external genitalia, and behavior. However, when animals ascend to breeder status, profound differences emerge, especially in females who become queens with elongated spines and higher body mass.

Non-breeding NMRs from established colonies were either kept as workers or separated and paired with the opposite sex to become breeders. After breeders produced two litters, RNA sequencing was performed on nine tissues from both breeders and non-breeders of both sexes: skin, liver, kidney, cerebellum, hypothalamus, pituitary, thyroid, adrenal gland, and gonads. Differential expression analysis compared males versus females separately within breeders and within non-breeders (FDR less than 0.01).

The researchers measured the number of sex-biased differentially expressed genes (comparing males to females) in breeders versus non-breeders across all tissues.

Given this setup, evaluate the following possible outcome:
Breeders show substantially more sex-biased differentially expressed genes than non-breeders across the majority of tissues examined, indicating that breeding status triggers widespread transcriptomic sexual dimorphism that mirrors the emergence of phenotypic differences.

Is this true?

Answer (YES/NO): NO